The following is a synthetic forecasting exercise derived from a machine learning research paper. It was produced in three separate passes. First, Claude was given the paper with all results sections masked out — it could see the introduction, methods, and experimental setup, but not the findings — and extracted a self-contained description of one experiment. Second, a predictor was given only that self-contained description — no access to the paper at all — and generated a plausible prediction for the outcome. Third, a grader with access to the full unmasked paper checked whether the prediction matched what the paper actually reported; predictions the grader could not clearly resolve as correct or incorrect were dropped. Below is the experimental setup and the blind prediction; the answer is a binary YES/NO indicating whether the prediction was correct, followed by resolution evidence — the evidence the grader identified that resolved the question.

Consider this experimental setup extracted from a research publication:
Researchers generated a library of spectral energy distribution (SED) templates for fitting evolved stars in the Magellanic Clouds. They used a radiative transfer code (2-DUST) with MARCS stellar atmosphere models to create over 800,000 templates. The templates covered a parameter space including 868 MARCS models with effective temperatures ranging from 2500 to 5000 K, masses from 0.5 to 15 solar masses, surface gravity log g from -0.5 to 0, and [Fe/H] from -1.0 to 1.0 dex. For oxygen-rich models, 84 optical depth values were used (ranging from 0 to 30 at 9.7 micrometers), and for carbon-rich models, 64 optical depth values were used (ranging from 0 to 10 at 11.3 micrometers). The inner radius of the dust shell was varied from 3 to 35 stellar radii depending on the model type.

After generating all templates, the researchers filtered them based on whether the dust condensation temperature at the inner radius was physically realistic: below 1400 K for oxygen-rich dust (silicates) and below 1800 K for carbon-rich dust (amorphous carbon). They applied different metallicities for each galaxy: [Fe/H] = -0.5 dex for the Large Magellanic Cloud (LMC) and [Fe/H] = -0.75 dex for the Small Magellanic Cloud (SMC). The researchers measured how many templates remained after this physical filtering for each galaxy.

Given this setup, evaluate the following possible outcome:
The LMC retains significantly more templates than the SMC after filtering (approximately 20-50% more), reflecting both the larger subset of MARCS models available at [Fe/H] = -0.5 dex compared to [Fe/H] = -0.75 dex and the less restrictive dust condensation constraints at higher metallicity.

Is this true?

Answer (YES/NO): NO